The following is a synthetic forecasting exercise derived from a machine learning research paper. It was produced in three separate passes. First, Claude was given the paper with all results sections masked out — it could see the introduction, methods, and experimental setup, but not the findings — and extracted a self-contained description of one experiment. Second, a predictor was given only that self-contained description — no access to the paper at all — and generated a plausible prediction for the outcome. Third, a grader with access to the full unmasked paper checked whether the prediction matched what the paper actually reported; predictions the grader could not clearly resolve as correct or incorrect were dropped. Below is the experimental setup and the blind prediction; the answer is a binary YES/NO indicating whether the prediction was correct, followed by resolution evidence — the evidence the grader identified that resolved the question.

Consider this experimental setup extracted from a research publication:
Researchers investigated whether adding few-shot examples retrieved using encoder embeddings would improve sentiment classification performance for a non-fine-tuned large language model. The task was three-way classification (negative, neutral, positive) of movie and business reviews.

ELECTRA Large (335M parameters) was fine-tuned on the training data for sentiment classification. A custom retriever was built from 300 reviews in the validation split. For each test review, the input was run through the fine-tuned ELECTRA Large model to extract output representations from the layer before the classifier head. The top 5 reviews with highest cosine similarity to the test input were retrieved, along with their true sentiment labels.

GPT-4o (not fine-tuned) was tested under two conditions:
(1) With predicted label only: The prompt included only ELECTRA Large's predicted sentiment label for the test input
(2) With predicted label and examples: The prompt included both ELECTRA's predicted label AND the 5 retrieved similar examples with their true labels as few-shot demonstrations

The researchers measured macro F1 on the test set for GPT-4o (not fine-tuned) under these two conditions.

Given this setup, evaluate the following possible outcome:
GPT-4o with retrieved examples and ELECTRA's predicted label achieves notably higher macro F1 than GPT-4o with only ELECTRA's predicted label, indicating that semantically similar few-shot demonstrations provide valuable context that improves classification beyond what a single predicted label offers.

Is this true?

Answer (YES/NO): YES